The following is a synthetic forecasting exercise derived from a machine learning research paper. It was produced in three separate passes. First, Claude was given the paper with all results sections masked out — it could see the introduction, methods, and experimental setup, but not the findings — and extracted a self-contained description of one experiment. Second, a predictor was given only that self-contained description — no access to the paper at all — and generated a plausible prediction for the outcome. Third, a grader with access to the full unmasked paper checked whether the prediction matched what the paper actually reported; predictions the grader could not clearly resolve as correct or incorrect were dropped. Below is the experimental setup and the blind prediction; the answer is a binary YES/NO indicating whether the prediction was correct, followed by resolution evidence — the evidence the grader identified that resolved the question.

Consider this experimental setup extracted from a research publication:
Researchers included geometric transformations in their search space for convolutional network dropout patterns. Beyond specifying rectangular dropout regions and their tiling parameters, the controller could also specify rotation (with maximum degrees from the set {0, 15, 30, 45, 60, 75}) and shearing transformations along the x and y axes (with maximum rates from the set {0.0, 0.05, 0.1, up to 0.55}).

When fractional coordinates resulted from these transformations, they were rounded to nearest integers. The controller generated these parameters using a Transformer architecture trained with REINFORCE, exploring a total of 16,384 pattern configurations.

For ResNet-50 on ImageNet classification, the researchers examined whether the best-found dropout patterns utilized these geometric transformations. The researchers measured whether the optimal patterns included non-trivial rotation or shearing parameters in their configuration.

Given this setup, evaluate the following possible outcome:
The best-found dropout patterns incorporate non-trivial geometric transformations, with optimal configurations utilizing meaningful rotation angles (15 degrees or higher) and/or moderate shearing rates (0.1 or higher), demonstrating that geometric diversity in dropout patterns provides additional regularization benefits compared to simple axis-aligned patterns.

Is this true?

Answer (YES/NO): YES